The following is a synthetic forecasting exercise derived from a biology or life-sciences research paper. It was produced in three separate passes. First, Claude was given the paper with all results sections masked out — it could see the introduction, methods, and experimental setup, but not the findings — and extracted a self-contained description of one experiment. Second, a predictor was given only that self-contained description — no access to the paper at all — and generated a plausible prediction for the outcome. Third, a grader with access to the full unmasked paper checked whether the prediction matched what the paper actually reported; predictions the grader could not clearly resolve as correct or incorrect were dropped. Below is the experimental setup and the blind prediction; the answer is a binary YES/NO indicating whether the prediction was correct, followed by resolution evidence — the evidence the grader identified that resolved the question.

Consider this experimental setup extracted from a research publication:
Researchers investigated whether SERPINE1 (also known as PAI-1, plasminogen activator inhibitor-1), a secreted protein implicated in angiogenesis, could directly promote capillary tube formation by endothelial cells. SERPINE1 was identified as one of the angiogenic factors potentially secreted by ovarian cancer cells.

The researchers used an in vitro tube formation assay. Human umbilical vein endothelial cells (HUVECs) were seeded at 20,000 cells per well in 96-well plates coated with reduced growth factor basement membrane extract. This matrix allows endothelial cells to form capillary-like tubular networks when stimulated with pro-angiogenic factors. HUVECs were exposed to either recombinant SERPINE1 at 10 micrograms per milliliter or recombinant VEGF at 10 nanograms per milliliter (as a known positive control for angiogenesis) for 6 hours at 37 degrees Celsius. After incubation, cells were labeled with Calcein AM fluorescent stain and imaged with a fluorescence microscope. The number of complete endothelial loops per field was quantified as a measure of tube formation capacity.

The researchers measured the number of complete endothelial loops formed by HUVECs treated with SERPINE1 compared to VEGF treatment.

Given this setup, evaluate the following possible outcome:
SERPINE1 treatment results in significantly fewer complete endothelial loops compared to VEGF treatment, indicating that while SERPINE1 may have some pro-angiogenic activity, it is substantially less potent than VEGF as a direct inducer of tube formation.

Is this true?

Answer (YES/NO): NO